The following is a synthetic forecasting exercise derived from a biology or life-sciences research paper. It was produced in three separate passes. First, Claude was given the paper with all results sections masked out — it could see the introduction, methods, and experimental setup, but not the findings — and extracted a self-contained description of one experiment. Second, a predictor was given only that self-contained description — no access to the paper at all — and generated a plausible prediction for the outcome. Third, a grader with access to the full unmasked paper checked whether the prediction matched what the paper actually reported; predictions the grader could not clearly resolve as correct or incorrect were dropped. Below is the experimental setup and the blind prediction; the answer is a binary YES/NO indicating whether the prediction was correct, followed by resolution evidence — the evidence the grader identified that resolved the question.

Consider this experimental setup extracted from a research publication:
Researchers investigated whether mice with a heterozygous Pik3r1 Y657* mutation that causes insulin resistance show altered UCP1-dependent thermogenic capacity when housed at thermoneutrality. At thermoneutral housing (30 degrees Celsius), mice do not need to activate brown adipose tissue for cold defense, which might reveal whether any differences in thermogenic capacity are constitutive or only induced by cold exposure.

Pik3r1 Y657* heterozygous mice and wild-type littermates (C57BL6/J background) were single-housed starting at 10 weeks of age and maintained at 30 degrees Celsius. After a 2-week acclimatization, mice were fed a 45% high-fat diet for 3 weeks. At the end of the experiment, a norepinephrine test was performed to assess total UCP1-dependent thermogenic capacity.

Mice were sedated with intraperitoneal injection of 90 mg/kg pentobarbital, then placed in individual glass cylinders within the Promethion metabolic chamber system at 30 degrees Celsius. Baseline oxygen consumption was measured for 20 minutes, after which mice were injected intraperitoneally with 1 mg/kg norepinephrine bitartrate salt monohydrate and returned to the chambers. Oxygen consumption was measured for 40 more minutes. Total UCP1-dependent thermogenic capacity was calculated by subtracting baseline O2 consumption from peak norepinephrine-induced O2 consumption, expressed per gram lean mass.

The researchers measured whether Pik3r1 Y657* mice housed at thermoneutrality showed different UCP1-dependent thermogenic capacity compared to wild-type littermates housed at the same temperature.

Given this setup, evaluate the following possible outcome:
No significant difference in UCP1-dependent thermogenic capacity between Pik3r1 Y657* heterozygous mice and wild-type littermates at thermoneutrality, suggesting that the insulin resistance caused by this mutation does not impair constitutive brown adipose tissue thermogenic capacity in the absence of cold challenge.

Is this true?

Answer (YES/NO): YES